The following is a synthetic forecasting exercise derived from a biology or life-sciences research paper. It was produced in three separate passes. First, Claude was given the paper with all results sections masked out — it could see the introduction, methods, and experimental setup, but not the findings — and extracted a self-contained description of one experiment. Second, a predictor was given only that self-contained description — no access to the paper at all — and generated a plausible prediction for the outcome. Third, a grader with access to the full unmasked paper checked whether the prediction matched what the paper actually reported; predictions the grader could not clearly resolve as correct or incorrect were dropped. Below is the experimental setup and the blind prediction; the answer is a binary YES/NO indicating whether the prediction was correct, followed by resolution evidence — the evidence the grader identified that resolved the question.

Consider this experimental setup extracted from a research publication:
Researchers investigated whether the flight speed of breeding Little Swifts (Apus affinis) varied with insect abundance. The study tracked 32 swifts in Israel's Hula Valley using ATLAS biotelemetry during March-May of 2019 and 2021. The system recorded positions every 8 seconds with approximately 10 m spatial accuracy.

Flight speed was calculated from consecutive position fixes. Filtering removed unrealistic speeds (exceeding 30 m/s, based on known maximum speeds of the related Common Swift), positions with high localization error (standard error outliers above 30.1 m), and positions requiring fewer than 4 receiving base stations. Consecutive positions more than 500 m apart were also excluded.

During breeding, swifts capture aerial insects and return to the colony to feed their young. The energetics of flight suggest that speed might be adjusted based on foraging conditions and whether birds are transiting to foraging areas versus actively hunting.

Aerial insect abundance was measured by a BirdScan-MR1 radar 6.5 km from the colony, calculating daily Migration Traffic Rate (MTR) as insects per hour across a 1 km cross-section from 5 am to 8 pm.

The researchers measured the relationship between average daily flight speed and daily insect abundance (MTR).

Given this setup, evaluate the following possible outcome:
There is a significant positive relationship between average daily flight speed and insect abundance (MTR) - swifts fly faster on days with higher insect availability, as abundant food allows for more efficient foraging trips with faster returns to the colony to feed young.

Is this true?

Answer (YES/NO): NO